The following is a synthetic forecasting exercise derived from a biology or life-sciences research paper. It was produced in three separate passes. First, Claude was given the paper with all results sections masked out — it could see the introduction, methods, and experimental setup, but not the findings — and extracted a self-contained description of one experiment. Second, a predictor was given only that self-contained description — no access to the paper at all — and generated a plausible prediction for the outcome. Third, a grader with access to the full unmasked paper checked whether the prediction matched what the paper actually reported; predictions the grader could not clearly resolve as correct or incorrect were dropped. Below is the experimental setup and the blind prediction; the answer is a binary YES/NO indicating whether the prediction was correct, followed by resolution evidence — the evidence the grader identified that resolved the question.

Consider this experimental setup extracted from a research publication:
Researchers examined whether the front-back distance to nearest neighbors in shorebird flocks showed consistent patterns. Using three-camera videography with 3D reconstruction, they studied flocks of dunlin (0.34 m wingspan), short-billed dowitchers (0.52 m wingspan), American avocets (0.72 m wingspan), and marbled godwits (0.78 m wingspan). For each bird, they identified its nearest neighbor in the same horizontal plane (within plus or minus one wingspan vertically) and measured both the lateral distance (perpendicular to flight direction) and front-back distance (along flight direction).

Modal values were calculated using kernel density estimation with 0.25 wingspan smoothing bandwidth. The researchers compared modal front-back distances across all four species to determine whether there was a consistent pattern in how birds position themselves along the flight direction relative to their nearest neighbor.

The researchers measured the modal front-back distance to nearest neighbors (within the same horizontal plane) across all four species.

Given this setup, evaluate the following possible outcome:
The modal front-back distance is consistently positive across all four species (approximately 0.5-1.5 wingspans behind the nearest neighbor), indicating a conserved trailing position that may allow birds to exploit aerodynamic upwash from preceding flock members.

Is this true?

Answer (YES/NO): YES